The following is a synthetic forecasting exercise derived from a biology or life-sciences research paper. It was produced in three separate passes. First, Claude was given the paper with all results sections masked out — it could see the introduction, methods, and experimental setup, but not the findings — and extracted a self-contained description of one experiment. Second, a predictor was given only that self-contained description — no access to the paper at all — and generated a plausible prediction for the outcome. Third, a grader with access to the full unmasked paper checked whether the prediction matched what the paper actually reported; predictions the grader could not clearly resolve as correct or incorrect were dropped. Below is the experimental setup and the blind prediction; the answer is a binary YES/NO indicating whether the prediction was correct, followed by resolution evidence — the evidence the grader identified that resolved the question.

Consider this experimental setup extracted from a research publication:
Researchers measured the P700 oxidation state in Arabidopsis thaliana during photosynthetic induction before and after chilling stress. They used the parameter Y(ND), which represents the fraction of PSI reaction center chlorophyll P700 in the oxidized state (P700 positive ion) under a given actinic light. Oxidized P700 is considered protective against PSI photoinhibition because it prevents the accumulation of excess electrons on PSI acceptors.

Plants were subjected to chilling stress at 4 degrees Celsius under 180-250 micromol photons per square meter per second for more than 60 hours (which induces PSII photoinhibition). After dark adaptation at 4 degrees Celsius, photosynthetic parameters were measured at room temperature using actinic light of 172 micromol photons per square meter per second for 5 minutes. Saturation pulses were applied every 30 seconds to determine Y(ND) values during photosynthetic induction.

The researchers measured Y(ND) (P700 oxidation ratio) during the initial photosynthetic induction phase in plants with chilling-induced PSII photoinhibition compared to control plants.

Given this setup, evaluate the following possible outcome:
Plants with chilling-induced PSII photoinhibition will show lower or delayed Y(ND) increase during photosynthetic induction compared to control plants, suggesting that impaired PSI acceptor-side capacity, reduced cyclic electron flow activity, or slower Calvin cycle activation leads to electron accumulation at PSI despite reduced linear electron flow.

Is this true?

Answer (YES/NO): NO